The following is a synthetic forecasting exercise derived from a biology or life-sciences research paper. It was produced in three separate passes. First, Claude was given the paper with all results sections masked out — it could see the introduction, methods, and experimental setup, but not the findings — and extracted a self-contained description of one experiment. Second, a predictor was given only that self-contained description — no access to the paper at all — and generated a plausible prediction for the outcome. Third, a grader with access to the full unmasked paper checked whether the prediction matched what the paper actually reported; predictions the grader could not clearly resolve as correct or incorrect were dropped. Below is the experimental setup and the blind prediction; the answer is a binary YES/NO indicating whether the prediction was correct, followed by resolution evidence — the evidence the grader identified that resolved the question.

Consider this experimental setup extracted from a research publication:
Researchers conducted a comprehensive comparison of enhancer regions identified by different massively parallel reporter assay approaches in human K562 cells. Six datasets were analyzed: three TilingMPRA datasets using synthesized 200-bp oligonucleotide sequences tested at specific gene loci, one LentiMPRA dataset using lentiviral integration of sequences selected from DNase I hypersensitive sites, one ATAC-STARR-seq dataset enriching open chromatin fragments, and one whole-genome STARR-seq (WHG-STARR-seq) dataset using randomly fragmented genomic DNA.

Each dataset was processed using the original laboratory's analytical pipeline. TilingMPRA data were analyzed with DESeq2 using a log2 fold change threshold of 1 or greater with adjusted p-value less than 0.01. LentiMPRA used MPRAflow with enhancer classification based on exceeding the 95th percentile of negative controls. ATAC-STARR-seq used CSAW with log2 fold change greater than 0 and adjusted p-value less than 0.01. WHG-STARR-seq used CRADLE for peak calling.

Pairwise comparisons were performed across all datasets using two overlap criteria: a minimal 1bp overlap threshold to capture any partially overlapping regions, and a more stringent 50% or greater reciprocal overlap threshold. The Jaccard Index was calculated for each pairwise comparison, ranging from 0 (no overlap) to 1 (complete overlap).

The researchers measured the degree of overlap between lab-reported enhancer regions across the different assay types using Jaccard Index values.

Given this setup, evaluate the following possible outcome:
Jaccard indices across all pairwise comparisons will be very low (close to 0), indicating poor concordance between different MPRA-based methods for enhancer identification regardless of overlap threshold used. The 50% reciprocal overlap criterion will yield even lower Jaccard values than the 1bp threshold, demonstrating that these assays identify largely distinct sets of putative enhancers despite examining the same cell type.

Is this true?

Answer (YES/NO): YES